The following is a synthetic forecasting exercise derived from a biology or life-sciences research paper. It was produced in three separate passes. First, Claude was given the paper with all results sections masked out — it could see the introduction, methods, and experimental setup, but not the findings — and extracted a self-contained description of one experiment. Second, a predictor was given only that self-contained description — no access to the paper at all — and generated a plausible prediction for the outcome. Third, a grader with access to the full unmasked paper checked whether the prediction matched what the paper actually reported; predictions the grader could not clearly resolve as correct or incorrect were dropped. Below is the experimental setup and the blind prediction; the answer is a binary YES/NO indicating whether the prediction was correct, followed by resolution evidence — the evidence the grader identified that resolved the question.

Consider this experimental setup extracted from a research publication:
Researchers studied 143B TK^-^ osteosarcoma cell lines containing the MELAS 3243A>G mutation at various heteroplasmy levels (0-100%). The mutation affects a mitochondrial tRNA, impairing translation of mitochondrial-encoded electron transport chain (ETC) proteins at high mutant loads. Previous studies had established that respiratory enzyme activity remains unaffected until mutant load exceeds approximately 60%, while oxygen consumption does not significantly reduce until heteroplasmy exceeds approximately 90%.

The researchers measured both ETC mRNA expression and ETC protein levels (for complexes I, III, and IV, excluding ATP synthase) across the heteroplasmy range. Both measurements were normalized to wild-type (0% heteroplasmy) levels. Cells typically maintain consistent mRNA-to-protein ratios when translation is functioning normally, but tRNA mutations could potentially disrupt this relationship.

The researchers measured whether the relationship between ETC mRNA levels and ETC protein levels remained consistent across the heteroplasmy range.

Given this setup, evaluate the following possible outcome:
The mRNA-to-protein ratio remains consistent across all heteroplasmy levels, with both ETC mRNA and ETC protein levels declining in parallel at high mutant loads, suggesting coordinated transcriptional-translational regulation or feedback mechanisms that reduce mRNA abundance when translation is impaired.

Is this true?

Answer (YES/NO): NO